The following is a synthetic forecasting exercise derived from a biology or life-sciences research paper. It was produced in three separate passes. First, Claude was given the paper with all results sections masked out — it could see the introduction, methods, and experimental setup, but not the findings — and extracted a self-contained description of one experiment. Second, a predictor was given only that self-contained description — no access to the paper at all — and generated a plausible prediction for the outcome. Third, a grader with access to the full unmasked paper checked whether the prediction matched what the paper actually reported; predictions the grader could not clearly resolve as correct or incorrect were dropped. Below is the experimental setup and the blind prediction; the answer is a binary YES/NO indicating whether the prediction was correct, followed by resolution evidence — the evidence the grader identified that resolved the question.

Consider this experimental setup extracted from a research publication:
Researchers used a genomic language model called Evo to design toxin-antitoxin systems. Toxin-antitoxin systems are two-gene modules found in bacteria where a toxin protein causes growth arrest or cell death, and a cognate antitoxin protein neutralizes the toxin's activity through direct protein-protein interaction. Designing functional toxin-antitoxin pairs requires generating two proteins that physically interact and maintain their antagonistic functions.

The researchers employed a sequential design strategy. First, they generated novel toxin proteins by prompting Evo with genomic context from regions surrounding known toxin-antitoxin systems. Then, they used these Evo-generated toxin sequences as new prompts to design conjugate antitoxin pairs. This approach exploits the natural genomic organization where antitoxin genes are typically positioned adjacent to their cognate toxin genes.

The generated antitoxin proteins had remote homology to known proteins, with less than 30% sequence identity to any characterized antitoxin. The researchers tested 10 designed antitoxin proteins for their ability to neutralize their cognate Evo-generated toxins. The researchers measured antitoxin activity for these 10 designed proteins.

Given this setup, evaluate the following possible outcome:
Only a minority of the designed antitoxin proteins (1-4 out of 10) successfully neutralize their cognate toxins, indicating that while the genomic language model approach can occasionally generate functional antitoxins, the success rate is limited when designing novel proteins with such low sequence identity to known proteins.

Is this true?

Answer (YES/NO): NO